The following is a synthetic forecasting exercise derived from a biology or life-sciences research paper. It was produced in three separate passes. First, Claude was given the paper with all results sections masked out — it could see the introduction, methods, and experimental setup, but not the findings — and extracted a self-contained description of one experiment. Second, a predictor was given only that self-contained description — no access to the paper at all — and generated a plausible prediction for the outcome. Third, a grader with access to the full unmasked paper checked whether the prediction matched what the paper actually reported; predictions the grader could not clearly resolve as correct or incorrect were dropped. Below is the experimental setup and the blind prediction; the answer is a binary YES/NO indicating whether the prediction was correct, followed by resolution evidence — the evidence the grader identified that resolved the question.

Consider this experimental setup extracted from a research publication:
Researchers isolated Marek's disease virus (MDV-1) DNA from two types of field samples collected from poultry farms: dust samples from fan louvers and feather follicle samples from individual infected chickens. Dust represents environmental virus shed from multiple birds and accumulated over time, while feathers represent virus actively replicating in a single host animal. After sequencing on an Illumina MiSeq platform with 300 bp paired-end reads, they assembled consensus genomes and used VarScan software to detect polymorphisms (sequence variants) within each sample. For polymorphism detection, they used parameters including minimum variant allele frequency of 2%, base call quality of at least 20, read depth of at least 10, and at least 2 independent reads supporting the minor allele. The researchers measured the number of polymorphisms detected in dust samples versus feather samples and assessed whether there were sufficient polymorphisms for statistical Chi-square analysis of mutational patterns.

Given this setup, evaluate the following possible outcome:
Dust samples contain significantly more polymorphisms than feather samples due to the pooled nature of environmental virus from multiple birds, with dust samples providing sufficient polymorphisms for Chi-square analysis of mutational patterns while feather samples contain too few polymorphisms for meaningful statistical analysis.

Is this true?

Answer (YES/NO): YES